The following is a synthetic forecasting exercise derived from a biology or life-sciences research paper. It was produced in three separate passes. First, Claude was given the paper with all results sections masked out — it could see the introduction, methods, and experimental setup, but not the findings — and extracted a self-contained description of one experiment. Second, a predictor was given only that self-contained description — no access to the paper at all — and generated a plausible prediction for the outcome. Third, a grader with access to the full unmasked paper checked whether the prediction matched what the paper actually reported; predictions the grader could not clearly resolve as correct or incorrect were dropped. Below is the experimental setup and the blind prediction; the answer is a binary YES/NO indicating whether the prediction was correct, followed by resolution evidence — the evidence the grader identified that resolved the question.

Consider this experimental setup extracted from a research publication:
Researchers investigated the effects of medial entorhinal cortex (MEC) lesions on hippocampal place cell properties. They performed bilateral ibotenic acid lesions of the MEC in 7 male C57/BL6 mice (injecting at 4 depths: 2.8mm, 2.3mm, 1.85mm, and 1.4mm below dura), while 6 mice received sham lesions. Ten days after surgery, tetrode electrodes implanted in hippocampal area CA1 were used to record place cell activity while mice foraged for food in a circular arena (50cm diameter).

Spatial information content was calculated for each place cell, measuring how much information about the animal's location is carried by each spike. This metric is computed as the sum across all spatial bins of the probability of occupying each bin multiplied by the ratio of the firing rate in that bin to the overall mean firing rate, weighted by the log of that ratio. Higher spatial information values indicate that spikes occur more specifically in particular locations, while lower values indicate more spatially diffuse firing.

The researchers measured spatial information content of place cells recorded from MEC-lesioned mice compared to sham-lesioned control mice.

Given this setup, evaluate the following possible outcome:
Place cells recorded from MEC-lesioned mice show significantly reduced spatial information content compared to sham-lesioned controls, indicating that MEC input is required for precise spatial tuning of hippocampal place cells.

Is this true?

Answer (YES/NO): YES